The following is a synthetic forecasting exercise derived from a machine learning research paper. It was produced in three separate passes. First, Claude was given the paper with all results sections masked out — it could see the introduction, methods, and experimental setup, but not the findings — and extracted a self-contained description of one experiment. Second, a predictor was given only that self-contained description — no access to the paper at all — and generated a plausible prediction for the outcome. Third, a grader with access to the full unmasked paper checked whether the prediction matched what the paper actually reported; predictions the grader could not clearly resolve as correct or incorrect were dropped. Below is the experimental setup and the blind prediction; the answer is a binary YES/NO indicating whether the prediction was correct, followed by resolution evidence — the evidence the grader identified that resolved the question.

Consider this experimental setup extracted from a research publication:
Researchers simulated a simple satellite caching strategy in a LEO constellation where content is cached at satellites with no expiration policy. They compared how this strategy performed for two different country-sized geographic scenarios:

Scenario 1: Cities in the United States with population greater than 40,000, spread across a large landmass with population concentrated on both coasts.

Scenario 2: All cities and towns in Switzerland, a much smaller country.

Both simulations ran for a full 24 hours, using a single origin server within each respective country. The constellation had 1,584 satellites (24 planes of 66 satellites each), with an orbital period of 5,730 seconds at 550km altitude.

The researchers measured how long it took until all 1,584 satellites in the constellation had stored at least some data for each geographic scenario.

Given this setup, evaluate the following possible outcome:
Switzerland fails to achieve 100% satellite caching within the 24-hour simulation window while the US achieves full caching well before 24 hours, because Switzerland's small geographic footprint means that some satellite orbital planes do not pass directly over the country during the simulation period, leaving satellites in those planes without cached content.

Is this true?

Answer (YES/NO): NO